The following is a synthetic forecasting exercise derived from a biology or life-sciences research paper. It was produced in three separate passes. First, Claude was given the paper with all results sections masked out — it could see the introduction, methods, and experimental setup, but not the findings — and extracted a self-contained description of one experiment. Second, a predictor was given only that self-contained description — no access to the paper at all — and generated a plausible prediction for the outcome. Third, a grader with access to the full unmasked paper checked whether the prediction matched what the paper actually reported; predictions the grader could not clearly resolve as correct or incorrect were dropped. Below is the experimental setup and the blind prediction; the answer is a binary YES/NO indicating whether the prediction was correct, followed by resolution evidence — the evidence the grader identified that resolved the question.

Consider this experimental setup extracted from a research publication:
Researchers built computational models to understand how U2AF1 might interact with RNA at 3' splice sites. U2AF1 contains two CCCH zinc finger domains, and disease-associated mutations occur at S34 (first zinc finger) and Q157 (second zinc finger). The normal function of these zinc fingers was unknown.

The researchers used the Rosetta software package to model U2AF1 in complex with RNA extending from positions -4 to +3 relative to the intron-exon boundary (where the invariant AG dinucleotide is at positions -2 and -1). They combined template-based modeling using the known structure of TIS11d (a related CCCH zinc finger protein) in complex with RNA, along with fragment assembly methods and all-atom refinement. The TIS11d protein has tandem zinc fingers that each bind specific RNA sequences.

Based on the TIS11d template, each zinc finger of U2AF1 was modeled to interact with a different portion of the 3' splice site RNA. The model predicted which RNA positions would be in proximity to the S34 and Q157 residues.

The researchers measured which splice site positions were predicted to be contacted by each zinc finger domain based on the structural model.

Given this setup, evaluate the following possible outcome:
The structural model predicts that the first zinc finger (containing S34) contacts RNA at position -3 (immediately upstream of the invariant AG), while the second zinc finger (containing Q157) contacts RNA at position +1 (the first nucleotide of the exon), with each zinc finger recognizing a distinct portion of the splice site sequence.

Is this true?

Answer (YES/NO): NO